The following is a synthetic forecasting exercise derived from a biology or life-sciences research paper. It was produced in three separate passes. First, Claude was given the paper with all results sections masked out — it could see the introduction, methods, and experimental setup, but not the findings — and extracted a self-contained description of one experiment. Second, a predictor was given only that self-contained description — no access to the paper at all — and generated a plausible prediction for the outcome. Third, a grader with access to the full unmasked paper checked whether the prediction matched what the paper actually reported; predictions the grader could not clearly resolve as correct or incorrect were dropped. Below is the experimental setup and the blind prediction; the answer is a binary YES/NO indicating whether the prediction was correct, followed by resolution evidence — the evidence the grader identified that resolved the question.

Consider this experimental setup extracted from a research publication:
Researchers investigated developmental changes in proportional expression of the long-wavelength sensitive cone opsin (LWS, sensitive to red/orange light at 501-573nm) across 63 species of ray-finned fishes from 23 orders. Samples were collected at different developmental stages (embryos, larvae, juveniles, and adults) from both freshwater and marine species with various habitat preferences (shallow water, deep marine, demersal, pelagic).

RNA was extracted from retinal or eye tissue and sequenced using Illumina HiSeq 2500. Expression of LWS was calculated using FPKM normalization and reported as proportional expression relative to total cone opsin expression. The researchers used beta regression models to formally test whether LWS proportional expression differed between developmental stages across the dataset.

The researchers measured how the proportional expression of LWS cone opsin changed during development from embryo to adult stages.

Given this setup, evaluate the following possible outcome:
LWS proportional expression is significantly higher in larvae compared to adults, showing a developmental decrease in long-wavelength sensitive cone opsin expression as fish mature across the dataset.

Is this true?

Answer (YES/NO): NO